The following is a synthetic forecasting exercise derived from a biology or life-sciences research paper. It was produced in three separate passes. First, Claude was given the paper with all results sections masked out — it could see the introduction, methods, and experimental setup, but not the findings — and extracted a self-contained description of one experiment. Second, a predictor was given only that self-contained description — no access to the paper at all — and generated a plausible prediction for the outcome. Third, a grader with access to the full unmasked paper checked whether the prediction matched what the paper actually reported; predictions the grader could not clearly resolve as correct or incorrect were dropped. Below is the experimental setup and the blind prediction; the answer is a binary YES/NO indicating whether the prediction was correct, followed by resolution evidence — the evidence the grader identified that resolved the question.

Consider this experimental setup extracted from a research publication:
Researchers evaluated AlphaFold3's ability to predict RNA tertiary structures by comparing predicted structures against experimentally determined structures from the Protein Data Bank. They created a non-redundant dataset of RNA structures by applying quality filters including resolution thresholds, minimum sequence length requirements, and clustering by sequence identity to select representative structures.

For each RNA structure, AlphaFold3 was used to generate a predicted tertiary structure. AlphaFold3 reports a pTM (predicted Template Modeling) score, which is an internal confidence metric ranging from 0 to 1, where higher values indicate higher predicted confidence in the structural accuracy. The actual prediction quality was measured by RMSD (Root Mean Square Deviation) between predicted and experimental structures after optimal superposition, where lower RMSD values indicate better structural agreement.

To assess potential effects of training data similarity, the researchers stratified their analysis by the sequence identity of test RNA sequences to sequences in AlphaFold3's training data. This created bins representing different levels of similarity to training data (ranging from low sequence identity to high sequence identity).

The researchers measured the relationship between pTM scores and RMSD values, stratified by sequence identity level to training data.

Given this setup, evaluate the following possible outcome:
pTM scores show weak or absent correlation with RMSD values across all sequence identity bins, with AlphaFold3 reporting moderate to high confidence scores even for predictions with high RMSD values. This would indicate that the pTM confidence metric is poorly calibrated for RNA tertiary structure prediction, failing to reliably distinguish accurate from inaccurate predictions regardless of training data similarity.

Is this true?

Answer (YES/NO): NO